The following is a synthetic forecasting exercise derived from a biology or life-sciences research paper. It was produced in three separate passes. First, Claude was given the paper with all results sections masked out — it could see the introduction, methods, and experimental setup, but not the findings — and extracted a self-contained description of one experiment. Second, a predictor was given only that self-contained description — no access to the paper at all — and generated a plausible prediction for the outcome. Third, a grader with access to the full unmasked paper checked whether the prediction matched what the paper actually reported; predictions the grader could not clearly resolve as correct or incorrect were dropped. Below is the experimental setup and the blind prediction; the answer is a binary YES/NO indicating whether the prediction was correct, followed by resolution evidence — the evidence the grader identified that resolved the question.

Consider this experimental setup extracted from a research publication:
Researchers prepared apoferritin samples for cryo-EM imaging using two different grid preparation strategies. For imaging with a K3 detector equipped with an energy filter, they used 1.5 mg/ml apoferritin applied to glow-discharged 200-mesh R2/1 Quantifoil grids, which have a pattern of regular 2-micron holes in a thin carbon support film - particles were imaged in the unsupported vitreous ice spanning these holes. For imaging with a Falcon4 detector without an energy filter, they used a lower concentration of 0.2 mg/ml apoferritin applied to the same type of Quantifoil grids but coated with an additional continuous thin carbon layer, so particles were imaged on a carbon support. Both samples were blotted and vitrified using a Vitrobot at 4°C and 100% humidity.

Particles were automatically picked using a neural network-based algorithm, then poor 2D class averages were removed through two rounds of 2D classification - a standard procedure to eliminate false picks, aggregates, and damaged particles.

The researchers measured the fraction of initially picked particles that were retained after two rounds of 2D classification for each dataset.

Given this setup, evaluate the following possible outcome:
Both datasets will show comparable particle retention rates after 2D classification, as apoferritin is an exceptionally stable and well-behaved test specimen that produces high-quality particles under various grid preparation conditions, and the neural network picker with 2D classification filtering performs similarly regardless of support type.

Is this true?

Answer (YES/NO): YES